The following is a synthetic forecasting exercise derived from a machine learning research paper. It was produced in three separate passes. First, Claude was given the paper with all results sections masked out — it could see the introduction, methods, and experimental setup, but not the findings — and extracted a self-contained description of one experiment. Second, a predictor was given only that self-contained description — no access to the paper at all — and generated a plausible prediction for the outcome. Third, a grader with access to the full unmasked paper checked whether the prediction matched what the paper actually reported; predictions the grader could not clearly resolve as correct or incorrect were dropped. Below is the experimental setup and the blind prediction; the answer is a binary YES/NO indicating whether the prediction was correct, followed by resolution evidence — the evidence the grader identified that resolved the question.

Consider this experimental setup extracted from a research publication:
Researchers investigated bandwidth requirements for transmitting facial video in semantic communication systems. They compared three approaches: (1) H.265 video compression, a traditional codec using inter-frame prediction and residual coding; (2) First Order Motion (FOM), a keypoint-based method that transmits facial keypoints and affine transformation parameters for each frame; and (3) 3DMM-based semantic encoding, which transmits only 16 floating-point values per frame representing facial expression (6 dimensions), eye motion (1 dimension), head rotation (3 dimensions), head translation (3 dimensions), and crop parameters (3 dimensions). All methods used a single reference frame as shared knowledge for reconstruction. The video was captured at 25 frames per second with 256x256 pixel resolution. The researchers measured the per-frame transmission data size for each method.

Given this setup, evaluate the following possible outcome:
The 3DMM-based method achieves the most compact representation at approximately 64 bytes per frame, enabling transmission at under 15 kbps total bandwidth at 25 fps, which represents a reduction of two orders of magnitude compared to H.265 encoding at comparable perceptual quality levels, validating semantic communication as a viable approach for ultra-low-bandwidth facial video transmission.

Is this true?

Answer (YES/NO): NO